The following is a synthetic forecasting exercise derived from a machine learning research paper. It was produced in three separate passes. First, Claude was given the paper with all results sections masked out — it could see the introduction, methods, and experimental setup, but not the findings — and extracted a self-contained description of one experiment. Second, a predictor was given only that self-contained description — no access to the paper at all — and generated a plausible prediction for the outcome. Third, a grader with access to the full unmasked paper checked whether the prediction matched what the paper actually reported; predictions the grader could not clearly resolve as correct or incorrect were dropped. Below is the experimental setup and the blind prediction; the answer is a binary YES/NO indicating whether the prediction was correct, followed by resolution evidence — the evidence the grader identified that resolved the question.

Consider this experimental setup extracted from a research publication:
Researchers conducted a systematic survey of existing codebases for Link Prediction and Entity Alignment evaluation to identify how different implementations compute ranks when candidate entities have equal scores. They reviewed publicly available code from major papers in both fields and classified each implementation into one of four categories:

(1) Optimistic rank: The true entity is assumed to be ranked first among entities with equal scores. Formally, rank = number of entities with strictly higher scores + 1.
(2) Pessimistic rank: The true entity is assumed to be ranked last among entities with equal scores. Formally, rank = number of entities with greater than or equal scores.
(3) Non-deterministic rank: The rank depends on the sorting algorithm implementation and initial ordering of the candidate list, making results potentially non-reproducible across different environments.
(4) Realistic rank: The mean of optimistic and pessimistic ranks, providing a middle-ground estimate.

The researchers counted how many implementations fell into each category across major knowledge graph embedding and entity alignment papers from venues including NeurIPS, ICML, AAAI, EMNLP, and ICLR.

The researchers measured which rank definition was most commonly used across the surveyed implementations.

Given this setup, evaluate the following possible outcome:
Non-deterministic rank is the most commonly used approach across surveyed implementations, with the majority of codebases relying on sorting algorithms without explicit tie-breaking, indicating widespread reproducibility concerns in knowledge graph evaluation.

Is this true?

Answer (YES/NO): YES